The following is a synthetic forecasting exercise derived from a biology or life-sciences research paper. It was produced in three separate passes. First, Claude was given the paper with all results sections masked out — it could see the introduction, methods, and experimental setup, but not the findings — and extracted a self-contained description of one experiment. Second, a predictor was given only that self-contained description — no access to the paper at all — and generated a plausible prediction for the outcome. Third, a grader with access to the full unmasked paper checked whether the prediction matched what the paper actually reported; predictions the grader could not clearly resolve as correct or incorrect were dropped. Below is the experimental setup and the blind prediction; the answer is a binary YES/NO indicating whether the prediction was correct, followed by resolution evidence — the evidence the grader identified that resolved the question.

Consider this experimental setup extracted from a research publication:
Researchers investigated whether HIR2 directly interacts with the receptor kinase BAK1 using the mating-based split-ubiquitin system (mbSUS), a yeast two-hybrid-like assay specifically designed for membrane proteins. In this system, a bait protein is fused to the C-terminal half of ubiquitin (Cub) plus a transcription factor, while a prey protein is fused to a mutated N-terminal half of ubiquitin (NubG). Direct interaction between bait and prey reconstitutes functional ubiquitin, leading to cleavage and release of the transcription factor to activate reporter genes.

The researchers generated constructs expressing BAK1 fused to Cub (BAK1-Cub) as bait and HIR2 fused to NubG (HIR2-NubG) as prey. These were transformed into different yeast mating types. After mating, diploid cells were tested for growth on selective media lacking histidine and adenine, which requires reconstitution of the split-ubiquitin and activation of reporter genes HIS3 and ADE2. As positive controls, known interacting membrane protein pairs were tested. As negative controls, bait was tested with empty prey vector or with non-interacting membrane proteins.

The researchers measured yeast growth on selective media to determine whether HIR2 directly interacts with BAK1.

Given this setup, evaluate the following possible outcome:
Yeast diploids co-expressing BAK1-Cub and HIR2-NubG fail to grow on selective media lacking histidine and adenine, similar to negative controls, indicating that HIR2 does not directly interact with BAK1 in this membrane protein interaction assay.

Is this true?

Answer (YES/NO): NO